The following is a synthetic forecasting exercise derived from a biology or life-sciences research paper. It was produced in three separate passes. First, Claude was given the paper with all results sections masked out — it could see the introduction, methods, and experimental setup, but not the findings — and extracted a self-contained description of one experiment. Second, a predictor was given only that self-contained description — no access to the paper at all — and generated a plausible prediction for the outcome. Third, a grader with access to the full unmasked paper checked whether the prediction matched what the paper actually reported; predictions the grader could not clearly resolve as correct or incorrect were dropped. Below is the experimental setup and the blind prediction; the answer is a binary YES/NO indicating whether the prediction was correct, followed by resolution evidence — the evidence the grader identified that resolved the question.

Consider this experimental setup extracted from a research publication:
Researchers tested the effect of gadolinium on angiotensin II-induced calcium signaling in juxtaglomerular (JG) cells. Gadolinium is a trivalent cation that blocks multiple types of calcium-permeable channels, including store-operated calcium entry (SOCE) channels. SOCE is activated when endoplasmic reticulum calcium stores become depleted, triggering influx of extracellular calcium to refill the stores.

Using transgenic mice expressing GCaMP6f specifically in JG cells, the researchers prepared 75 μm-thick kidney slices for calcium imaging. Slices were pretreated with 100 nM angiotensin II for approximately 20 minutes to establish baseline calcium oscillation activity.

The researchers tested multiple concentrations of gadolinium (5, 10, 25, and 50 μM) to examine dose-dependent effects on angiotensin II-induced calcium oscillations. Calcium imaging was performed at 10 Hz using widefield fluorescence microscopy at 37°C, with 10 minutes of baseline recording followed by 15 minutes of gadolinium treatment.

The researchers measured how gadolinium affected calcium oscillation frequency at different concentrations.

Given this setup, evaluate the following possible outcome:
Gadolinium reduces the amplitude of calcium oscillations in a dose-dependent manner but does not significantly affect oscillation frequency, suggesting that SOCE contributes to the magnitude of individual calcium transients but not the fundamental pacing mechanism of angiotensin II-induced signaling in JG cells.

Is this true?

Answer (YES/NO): NO